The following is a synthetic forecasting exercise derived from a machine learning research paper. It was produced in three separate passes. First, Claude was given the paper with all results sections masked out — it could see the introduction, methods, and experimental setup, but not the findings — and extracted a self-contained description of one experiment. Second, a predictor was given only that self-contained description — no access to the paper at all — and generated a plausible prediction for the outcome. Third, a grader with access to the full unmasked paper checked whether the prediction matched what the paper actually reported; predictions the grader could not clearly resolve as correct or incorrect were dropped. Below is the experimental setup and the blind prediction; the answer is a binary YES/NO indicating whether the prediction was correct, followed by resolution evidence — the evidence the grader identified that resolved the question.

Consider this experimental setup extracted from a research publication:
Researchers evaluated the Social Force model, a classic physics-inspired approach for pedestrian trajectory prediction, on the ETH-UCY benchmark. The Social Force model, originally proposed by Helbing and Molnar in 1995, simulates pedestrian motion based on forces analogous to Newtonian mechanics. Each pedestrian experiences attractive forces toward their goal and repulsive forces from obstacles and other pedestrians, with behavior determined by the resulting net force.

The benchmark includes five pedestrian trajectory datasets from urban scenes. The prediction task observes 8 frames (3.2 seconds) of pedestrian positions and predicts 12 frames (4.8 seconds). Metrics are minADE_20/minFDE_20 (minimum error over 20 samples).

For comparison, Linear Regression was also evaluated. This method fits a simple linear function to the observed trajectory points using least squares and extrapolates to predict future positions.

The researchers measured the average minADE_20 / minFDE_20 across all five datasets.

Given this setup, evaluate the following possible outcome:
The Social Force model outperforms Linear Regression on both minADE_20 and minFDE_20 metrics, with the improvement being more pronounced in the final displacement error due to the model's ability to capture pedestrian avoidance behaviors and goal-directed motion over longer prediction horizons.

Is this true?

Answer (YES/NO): NO